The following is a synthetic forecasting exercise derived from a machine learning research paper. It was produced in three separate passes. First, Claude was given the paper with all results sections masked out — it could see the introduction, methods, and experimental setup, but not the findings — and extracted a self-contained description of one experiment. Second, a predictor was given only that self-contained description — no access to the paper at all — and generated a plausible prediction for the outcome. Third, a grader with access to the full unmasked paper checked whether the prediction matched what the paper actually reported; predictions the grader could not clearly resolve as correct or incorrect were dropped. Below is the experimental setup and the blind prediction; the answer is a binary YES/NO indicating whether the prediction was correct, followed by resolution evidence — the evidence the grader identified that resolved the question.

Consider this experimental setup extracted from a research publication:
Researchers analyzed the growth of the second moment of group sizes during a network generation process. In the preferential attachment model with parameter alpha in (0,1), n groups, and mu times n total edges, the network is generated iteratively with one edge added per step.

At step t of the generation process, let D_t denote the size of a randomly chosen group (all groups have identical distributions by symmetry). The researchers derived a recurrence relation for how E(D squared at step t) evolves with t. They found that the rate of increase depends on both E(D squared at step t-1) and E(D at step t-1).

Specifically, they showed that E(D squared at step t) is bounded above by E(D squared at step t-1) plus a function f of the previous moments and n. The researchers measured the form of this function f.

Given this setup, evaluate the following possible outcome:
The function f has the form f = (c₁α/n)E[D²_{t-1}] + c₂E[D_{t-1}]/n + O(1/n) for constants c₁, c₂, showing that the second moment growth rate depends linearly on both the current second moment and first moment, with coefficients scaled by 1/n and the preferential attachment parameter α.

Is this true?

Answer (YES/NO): NO